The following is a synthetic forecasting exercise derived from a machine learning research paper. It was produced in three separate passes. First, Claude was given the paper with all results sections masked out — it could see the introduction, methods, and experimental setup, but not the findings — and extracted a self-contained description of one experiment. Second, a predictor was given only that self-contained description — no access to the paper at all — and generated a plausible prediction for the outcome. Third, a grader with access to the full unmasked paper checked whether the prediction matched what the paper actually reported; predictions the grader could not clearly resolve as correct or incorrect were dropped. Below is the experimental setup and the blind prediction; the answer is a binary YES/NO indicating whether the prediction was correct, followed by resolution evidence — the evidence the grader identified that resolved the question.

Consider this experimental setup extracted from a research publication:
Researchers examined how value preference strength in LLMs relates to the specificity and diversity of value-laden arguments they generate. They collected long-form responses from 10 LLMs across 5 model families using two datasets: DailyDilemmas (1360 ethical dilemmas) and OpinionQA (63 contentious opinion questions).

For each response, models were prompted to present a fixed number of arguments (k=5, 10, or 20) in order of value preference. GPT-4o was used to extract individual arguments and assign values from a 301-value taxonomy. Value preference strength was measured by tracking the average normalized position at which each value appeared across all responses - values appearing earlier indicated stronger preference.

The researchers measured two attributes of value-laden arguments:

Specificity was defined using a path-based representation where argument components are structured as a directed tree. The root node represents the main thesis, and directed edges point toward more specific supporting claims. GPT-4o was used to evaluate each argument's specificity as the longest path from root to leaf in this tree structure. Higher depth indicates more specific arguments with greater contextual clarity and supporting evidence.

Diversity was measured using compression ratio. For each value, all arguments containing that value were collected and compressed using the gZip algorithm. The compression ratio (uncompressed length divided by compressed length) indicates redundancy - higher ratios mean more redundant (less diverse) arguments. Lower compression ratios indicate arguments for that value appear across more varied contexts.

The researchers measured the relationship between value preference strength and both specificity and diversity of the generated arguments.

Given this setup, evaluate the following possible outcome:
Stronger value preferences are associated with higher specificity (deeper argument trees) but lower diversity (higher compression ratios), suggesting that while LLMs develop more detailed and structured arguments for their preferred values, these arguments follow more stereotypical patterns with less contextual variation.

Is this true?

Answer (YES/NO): NO